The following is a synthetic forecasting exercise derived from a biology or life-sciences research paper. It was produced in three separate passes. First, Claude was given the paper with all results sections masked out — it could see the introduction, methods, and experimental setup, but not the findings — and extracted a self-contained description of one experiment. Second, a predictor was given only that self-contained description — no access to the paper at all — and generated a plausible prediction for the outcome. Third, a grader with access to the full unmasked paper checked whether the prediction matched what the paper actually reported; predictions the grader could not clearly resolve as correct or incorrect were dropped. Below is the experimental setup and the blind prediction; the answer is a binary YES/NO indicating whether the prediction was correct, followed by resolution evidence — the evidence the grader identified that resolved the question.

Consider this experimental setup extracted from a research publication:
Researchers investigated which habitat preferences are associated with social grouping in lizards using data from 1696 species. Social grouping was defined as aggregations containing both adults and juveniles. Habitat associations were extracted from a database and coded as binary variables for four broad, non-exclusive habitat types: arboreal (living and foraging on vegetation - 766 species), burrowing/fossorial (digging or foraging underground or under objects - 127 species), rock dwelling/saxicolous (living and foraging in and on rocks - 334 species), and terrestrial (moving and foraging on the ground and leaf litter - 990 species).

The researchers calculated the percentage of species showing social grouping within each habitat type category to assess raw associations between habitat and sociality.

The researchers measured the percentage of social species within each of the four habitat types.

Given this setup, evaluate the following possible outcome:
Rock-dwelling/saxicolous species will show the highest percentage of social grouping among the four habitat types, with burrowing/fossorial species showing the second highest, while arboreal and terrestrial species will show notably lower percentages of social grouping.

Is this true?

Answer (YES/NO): YES